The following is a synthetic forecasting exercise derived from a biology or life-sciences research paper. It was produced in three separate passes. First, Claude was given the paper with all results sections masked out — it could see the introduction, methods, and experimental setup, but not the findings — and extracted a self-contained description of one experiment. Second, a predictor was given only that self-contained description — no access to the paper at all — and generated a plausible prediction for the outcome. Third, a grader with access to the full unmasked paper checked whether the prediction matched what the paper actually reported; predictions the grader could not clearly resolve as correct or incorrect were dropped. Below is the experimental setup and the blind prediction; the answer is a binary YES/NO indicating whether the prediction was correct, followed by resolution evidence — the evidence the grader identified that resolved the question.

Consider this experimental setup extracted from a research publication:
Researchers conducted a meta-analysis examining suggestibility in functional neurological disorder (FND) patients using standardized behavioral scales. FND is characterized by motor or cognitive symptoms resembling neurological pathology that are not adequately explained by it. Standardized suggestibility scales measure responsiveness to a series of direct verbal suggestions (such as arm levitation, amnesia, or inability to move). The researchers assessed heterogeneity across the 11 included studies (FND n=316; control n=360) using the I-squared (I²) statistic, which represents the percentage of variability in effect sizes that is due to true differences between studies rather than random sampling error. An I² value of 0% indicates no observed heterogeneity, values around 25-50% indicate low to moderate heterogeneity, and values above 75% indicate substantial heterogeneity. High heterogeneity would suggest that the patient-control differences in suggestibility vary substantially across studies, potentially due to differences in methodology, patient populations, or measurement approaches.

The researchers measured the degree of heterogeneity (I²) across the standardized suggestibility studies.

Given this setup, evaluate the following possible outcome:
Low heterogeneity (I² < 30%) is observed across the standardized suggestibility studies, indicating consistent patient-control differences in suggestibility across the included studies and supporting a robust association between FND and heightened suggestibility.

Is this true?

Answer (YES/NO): NO